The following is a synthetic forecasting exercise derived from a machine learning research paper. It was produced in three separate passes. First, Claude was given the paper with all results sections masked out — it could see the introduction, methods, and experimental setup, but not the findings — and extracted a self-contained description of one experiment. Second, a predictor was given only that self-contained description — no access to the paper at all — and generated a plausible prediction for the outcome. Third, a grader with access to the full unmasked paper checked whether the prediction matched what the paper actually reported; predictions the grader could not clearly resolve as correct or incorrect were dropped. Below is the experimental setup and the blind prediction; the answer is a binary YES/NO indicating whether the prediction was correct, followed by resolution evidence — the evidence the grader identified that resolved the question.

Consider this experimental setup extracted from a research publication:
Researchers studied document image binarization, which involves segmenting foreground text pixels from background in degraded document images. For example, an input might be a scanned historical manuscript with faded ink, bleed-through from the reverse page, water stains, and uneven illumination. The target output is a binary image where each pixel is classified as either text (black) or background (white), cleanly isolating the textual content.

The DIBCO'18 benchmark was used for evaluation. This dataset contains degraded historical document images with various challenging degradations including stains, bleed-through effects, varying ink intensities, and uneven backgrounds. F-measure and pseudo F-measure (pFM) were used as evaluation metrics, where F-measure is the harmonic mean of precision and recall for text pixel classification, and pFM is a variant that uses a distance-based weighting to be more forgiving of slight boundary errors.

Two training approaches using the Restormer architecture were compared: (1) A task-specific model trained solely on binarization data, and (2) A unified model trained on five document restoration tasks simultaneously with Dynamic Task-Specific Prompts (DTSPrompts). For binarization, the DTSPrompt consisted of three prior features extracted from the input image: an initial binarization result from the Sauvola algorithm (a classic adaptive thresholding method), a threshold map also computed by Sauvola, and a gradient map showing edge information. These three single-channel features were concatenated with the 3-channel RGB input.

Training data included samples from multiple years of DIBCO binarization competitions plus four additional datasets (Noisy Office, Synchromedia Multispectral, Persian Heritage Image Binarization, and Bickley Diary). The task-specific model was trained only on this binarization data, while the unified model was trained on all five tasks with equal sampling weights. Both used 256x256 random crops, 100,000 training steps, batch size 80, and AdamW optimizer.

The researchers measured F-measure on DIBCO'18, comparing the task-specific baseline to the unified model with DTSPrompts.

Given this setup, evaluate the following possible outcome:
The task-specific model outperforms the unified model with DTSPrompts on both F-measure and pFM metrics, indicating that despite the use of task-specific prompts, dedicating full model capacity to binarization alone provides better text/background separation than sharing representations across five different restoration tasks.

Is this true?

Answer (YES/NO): NO